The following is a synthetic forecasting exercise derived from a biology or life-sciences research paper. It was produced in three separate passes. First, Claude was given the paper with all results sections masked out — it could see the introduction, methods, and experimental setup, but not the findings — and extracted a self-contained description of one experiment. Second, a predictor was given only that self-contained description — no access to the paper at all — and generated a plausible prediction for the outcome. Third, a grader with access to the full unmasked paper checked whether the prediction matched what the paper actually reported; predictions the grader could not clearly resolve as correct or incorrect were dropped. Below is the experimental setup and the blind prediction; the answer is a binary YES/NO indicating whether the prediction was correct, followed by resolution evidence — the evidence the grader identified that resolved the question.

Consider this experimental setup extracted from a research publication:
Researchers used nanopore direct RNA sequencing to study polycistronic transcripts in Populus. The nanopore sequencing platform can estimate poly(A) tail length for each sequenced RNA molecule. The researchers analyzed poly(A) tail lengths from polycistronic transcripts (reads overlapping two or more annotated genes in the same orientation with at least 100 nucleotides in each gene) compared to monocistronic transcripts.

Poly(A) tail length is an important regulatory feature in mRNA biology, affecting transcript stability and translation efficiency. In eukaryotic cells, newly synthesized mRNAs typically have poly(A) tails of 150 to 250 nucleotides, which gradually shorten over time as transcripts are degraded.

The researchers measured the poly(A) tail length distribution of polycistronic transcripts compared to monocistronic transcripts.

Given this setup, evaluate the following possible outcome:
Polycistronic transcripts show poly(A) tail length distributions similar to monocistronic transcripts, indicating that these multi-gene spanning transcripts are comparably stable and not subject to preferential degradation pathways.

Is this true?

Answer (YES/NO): NO